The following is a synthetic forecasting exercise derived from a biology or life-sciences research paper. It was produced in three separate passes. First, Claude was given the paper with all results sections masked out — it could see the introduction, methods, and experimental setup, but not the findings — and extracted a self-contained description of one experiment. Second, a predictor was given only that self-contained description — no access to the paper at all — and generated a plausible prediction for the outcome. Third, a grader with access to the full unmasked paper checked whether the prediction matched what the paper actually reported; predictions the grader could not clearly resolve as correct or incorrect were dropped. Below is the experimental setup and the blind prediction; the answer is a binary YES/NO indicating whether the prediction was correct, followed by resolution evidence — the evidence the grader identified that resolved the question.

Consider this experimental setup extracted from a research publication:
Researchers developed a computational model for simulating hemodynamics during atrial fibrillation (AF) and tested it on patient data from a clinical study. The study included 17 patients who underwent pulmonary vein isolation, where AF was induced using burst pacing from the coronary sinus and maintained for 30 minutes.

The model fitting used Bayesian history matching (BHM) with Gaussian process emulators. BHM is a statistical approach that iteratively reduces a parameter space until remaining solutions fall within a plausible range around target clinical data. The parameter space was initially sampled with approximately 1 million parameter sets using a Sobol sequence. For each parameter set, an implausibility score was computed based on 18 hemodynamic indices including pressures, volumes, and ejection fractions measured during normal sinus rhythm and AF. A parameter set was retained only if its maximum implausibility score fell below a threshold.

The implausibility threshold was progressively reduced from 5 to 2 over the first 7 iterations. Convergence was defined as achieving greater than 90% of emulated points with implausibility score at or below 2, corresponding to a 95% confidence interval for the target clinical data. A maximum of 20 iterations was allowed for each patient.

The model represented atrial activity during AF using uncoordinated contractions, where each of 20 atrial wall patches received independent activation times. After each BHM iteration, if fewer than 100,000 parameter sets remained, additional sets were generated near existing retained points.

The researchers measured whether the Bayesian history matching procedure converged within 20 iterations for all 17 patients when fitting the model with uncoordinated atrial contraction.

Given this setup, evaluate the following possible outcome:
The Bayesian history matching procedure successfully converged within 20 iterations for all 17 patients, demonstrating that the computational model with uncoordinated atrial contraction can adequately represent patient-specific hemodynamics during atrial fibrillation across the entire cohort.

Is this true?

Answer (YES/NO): YES